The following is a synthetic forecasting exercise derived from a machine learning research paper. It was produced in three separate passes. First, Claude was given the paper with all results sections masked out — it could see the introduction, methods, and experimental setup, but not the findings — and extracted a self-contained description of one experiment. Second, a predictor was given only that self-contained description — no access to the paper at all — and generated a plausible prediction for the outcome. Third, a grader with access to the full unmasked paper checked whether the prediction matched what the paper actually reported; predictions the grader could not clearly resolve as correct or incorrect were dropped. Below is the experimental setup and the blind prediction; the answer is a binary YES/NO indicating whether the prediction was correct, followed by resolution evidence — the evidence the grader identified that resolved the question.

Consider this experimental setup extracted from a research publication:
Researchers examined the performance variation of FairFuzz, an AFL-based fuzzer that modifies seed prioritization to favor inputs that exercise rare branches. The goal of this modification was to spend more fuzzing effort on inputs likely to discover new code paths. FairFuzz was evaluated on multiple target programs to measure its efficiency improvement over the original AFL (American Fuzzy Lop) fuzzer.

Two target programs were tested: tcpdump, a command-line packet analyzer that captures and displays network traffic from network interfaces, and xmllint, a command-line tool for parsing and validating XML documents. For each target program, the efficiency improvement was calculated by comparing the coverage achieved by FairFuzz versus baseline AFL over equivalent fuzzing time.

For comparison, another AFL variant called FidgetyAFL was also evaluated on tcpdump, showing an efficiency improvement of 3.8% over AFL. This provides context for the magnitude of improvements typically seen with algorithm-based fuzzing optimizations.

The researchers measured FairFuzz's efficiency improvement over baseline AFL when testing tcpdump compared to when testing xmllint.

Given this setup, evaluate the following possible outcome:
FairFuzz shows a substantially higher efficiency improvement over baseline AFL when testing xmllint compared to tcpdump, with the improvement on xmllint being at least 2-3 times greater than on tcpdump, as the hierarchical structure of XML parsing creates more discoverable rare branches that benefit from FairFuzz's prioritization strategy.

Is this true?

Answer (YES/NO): YES